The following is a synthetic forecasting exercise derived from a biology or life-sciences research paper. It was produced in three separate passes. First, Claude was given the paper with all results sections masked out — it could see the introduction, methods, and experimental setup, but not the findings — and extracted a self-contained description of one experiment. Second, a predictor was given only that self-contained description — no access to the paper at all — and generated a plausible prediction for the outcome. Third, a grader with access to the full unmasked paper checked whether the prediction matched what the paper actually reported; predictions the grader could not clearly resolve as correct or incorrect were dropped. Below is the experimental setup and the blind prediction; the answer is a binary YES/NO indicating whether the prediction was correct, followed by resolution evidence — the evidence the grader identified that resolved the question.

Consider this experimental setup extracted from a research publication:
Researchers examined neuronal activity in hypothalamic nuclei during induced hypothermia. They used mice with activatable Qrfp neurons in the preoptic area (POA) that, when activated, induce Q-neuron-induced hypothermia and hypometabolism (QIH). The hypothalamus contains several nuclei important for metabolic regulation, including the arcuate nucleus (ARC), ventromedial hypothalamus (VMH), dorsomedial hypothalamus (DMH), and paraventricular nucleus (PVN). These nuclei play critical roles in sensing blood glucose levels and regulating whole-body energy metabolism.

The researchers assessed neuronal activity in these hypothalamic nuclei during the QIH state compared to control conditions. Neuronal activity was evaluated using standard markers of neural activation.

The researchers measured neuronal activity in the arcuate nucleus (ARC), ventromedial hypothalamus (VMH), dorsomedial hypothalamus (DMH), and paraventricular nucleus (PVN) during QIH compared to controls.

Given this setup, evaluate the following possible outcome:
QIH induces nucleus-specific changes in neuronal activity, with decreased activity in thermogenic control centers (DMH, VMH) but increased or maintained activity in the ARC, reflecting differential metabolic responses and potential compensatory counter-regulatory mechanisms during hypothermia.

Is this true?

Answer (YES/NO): NO